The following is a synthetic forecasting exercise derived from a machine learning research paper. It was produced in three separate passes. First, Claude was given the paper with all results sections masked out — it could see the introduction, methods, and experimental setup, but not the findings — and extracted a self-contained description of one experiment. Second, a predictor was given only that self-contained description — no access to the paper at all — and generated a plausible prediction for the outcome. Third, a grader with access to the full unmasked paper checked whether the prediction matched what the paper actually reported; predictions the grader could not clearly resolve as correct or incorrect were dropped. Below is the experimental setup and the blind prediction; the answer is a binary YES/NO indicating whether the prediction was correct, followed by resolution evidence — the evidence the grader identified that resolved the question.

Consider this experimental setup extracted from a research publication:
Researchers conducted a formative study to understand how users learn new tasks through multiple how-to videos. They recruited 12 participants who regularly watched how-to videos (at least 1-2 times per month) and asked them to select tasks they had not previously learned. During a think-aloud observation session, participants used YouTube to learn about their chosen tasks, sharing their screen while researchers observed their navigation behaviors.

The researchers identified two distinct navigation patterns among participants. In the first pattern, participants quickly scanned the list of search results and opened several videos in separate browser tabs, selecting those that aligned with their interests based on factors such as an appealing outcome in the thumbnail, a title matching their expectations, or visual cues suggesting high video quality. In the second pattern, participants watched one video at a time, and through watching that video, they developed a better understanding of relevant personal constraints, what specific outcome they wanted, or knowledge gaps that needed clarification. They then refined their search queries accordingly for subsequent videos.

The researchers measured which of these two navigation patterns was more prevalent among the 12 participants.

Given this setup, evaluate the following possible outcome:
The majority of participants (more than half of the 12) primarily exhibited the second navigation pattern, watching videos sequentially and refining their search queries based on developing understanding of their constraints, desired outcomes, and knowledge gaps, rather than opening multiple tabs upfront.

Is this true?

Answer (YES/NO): YES